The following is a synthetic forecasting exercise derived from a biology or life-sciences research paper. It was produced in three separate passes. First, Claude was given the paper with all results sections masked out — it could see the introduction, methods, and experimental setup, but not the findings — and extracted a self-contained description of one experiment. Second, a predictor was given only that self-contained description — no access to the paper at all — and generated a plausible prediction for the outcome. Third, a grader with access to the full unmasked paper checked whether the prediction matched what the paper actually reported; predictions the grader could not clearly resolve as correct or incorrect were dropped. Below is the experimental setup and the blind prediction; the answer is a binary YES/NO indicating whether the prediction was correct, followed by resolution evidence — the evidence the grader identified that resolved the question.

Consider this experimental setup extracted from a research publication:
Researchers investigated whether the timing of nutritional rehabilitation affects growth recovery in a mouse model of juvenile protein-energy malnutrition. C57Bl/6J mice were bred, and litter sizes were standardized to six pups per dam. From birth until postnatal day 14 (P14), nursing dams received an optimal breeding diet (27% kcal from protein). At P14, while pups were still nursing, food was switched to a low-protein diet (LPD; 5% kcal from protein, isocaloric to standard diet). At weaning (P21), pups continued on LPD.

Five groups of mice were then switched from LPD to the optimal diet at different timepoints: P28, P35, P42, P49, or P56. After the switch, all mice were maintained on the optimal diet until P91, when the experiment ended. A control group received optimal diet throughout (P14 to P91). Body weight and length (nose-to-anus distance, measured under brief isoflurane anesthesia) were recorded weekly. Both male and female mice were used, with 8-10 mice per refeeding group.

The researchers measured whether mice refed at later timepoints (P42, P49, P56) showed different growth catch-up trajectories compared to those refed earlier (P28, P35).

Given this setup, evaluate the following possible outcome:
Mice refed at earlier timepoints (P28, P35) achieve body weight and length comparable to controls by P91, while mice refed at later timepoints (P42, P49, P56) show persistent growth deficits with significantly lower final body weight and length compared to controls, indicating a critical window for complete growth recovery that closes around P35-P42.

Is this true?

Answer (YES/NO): NO